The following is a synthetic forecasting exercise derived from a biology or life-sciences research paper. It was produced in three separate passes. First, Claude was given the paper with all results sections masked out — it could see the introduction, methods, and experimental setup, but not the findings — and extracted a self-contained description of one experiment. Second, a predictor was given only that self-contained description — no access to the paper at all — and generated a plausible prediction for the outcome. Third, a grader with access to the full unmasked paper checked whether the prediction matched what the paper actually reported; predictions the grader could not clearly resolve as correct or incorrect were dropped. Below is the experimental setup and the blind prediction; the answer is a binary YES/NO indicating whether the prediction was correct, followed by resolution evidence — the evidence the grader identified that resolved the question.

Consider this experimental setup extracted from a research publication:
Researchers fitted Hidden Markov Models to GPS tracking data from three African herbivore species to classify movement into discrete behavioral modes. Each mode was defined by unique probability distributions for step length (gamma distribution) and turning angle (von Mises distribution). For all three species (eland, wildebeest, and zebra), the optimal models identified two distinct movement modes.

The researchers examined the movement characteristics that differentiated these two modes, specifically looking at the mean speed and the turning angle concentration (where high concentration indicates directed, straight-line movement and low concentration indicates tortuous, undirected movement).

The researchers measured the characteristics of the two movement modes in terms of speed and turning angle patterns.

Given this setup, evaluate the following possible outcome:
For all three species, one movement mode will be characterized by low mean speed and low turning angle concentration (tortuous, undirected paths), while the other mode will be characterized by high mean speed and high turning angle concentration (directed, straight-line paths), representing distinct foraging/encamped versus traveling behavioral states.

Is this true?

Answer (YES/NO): YES